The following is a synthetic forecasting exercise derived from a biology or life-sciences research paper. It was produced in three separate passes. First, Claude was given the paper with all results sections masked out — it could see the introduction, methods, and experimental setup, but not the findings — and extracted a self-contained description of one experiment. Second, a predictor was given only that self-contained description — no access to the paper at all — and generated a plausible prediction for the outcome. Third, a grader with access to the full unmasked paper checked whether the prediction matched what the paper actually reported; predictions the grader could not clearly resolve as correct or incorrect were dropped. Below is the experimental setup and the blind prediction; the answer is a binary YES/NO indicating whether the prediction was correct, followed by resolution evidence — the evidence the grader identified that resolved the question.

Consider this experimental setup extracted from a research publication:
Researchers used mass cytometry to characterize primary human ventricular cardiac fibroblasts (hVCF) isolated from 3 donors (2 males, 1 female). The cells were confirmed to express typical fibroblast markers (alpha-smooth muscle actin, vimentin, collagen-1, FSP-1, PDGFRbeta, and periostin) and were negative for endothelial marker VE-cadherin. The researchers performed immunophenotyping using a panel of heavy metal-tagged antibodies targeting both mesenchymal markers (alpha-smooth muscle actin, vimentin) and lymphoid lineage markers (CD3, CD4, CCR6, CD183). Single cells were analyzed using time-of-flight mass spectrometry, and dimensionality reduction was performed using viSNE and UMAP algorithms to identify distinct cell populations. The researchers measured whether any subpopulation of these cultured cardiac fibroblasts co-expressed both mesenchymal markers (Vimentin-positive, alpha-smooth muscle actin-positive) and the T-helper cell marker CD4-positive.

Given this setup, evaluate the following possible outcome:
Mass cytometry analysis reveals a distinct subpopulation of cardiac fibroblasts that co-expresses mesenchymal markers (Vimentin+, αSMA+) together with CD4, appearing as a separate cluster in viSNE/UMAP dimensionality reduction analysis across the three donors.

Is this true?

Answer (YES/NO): YES